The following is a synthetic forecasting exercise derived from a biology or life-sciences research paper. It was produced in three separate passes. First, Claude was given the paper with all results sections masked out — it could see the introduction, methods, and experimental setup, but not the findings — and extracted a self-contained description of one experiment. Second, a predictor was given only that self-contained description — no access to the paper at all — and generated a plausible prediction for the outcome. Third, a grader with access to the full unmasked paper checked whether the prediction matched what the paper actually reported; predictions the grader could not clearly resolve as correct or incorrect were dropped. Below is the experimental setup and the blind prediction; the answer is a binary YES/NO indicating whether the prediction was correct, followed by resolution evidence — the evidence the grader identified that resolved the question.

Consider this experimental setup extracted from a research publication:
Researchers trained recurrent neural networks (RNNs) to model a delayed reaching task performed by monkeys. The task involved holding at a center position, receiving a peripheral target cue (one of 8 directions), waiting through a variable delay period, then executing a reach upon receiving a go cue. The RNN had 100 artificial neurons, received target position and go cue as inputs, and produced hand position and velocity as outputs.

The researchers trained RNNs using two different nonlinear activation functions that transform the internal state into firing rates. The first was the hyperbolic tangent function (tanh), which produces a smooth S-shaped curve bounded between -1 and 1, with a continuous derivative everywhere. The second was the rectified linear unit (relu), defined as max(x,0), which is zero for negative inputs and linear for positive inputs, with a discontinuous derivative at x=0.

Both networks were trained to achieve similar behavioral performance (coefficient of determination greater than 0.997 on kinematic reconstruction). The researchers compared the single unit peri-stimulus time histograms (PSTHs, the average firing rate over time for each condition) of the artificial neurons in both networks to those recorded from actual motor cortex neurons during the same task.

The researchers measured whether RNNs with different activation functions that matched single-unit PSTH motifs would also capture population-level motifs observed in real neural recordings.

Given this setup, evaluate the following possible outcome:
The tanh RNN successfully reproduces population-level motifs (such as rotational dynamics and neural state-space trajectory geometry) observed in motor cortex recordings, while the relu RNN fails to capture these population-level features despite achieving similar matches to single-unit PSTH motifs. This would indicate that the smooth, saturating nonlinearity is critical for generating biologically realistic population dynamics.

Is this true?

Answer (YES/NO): NO